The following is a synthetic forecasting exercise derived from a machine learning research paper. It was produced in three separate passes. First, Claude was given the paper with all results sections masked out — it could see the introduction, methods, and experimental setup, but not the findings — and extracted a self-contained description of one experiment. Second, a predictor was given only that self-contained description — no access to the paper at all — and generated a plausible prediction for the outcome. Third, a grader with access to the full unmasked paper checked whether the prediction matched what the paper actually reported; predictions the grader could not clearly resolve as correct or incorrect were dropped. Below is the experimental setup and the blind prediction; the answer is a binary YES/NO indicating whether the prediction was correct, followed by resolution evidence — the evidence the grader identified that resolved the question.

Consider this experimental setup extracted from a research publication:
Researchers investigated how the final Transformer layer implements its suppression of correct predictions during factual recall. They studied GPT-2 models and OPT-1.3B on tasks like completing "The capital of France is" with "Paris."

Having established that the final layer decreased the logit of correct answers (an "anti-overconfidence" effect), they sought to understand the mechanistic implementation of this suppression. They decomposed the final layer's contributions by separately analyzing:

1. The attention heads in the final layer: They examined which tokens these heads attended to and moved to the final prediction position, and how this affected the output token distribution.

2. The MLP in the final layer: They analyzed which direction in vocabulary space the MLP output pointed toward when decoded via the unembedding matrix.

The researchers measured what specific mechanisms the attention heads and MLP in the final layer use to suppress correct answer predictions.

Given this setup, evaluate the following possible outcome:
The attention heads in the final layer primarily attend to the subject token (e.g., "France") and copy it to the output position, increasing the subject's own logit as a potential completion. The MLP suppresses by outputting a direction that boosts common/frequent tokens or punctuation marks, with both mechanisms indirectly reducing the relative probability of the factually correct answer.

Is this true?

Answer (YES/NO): NO